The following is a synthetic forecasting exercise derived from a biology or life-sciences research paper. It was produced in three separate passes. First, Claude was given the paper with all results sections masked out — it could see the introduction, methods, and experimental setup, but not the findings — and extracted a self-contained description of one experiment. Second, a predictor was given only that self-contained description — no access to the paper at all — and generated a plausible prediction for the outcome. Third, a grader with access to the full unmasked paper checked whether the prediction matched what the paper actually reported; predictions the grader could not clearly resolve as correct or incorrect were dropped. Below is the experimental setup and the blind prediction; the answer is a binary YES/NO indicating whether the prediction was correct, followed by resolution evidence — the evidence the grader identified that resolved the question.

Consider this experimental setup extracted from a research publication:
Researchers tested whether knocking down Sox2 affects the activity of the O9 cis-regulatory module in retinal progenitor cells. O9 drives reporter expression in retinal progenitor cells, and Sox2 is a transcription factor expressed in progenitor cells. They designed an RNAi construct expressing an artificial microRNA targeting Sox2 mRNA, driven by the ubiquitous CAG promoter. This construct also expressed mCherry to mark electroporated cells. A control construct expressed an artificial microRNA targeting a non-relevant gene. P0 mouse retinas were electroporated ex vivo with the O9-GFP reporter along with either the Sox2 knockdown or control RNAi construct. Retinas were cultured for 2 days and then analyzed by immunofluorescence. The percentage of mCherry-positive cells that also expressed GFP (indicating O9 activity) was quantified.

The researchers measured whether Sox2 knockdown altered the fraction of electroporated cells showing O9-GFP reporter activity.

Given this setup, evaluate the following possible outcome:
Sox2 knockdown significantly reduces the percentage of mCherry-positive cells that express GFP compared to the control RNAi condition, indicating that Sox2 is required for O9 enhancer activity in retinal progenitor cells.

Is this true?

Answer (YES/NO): YES